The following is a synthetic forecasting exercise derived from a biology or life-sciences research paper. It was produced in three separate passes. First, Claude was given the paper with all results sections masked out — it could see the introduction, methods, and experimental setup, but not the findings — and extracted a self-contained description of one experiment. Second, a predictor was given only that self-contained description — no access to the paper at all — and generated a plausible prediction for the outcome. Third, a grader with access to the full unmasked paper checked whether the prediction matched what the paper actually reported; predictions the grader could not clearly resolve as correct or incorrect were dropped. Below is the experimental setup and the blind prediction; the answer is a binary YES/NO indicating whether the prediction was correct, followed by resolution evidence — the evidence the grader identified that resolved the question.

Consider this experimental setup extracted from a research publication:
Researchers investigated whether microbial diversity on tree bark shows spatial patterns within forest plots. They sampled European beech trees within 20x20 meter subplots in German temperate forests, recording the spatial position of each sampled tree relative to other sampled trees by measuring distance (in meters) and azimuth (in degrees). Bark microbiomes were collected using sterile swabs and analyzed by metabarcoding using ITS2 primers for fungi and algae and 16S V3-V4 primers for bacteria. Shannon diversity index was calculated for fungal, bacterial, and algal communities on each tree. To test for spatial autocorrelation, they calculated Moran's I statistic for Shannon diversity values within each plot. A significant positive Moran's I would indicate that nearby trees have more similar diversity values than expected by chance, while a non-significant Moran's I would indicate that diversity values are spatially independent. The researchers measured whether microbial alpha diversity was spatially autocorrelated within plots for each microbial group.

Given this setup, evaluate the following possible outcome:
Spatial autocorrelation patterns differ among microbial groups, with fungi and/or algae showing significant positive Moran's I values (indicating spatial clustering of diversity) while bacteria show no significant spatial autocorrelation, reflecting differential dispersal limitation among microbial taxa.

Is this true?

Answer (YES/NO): NO